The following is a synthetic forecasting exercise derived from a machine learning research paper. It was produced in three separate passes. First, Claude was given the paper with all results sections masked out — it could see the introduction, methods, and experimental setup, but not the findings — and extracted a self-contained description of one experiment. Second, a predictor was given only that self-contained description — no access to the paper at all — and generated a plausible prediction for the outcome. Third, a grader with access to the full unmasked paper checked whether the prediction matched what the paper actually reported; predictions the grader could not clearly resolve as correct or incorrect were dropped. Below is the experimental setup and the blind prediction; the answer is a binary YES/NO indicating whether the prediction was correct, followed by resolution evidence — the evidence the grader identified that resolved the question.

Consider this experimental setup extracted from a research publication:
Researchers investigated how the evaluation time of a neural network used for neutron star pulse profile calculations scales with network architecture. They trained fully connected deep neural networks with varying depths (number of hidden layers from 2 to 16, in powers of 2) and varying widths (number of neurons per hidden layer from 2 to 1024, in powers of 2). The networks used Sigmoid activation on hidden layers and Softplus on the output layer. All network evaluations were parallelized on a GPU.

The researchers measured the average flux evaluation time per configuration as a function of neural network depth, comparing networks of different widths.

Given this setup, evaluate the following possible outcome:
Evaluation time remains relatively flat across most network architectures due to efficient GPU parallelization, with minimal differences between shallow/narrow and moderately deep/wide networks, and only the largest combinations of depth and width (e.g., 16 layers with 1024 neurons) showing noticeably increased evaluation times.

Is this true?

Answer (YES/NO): NO